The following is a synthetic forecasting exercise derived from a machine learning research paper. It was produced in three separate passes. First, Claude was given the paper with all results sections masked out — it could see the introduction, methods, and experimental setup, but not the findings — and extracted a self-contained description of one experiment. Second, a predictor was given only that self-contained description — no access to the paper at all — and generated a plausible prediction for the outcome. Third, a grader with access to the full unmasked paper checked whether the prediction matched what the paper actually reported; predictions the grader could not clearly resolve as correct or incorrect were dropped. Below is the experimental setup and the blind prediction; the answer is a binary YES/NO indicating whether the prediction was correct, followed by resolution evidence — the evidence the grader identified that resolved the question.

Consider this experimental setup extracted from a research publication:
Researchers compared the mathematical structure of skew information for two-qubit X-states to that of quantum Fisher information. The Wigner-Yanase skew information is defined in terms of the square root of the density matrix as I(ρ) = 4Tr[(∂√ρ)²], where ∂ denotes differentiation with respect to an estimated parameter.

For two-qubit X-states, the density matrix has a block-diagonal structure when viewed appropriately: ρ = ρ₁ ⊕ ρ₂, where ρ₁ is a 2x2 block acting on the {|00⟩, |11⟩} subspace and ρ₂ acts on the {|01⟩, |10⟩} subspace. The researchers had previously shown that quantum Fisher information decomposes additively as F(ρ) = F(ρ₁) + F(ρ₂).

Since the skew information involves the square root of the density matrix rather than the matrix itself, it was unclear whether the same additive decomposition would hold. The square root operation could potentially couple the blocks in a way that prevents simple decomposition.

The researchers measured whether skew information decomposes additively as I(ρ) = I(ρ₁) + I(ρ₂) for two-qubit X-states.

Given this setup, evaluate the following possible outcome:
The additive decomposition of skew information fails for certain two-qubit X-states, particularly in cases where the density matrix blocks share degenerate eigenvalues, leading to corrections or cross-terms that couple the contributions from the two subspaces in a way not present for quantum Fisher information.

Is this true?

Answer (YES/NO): NO